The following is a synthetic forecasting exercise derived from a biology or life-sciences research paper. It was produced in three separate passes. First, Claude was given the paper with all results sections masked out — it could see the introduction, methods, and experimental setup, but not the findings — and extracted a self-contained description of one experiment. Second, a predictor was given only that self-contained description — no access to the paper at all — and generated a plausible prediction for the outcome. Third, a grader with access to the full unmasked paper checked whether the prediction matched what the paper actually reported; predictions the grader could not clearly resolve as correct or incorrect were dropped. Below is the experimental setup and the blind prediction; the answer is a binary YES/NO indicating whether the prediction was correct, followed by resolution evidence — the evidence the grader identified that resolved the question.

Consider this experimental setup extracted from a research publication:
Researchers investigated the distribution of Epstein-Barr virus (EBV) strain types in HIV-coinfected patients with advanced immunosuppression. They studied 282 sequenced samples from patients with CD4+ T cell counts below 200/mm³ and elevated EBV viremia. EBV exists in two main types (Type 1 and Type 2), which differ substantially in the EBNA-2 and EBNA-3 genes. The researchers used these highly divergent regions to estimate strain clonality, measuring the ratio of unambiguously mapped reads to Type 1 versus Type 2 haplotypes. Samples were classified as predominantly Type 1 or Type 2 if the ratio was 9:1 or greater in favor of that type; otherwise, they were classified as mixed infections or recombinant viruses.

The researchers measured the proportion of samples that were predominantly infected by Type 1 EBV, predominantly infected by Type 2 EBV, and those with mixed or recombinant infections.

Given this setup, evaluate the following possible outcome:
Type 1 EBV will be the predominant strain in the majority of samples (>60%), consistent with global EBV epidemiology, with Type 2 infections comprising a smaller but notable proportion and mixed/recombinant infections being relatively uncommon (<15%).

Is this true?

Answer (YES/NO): NO